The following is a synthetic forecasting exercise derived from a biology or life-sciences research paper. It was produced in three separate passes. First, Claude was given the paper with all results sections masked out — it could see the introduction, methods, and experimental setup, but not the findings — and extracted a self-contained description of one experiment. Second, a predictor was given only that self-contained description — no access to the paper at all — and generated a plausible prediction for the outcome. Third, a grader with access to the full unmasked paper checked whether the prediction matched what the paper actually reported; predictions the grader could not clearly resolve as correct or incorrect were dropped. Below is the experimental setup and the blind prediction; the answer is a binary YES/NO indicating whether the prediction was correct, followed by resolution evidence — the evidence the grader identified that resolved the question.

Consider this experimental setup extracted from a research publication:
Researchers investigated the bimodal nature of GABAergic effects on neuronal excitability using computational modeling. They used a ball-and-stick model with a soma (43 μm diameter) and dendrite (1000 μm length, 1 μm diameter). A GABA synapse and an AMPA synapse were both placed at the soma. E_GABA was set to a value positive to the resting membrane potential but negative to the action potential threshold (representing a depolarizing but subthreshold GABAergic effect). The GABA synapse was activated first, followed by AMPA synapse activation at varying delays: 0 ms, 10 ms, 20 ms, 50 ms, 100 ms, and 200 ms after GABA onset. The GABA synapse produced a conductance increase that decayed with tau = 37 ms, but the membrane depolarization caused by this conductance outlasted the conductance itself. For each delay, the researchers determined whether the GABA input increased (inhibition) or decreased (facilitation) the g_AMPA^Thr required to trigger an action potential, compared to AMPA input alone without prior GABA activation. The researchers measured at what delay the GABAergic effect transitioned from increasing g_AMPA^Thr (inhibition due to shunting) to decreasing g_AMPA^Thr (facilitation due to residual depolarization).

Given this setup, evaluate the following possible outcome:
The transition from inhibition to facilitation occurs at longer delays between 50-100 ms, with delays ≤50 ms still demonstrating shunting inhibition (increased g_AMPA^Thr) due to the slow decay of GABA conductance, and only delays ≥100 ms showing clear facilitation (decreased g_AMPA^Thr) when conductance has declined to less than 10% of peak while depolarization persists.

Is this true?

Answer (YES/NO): NO